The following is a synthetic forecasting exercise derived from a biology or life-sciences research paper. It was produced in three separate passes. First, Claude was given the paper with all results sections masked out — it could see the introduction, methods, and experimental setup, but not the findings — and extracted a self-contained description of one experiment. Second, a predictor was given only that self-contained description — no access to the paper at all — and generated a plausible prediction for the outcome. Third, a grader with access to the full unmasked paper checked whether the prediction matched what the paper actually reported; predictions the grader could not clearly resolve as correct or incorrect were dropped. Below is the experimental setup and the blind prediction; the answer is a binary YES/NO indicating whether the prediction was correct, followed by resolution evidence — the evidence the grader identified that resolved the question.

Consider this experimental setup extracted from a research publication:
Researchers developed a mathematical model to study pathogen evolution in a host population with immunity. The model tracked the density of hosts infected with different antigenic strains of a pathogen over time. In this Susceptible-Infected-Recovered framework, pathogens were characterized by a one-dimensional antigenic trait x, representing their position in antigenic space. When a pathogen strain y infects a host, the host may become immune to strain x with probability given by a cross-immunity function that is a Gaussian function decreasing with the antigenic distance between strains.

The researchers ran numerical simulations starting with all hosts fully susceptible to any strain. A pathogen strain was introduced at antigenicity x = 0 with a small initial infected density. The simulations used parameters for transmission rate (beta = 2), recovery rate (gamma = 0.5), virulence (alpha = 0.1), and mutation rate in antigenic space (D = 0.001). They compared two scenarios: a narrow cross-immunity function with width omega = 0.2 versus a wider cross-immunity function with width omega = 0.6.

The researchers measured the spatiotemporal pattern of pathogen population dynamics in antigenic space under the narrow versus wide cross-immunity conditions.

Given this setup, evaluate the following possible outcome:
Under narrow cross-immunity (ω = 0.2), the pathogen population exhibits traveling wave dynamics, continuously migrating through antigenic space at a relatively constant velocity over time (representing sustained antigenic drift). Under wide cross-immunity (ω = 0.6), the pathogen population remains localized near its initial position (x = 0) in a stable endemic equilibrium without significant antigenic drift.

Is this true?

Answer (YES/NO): NO